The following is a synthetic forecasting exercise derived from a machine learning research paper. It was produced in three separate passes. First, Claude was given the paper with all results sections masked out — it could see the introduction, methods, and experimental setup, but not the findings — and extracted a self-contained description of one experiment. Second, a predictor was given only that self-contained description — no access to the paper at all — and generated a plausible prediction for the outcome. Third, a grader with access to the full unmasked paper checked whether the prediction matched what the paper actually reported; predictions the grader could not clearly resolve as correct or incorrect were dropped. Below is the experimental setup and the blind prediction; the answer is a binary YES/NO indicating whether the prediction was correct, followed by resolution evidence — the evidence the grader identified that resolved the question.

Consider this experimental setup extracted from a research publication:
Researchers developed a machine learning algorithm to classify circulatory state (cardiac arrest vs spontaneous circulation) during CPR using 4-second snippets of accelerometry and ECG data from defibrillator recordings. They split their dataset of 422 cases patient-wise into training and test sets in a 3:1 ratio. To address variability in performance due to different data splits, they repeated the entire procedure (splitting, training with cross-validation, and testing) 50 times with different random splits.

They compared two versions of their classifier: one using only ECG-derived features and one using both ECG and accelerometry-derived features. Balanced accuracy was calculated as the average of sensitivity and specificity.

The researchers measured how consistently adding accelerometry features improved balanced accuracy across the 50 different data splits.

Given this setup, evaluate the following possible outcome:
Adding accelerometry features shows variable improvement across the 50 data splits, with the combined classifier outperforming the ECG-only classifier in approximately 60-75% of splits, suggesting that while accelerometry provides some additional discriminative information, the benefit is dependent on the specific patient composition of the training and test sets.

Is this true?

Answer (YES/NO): NO